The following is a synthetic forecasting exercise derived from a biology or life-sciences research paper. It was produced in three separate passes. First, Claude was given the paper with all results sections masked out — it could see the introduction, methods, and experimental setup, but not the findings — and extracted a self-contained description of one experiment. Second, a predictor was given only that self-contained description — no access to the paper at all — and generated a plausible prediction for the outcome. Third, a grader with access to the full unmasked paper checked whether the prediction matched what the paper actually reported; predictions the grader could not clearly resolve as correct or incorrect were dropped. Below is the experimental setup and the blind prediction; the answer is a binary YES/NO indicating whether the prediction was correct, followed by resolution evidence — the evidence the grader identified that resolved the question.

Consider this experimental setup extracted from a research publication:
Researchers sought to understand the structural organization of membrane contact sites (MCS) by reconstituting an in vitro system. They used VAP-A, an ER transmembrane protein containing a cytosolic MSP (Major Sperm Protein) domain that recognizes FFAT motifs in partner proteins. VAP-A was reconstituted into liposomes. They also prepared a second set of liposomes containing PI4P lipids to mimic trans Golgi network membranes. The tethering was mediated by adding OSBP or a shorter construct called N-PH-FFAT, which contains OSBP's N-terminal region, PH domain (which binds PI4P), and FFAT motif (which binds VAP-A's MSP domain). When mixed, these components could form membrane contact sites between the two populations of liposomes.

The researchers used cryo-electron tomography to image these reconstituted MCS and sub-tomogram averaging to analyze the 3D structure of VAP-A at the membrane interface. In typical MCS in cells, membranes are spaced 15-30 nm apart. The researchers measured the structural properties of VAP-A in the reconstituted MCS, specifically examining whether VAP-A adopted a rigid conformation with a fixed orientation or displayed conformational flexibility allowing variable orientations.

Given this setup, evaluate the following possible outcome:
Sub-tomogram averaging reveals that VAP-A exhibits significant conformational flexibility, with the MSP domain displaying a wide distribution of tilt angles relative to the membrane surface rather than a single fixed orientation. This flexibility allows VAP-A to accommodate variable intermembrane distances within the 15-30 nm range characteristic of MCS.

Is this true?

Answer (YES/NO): YES